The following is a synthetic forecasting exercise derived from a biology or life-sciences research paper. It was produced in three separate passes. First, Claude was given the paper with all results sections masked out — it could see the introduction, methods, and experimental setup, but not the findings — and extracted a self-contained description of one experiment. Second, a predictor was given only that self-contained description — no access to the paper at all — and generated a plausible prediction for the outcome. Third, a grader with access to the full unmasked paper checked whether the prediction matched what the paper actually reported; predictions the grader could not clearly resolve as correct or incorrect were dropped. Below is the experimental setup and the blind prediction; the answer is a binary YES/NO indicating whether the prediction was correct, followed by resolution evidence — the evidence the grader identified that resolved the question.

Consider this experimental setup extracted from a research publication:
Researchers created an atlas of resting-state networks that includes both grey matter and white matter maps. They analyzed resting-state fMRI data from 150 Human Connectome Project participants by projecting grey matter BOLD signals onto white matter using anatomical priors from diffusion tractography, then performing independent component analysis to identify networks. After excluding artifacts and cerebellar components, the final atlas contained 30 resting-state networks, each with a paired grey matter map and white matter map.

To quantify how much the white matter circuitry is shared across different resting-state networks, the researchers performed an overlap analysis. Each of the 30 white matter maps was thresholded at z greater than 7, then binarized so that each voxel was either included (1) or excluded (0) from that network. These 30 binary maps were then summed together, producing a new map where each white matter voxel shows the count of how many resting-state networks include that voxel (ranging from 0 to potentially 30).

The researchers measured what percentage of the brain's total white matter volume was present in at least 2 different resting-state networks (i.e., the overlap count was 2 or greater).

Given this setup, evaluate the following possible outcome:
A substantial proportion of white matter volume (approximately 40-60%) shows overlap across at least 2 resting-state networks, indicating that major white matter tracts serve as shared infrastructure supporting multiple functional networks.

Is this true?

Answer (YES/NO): NO